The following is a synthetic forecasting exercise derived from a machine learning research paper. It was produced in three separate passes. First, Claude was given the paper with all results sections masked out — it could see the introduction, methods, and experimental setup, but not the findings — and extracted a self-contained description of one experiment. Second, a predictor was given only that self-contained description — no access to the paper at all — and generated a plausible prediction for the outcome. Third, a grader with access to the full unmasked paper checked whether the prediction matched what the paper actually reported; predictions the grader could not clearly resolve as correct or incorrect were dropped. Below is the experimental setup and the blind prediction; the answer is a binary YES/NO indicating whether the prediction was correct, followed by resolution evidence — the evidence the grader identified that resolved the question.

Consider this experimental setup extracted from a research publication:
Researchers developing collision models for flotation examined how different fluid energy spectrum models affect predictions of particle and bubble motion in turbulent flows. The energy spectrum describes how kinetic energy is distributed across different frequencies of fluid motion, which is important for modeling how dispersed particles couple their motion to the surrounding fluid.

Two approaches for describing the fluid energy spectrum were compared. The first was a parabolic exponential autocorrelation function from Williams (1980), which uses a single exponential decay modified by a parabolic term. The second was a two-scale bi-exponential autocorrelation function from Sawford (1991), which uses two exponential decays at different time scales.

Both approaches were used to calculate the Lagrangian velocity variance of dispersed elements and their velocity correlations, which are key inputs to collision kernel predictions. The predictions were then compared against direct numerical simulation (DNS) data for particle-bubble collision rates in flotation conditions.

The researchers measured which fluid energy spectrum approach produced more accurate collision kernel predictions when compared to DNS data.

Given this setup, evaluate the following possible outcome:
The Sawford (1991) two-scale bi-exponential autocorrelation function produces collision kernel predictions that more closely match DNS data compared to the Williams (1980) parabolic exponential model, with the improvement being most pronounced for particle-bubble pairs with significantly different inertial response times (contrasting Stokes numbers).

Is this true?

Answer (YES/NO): NO